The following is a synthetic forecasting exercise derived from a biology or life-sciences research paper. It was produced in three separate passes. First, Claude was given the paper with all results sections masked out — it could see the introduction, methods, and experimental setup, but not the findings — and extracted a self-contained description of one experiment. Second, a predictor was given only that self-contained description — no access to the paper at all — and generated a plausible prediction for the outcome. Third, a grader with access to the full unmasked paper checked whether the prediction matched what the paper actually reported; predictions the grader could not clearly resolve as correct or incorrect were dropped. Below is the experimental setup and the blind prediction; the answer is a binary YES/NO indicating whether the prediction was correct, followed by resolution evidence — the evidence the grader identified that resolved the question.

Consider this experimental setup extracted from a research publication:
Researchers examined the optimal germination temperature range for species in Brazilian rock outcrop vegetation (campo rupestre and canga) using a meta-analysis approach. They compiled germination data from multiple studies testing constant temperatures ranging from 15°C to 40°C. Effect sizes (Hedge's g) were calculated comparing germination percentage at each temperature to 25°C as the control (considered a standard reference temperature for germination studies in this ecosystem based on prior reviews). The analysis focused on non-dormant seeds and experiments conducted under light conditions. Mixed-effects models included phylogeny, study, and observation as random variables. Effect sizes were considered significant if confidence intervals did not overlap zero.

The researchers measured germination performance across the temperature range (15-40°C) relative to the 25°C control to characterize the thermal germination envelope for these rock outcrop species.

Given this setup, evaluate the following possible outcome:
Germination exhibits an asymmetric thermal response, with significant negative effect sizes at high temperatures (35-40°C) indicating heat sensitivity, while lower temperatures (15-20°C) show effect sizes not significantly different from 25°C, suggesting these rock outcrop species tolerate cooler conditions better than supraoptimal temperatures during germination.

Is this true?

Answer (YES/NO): NO